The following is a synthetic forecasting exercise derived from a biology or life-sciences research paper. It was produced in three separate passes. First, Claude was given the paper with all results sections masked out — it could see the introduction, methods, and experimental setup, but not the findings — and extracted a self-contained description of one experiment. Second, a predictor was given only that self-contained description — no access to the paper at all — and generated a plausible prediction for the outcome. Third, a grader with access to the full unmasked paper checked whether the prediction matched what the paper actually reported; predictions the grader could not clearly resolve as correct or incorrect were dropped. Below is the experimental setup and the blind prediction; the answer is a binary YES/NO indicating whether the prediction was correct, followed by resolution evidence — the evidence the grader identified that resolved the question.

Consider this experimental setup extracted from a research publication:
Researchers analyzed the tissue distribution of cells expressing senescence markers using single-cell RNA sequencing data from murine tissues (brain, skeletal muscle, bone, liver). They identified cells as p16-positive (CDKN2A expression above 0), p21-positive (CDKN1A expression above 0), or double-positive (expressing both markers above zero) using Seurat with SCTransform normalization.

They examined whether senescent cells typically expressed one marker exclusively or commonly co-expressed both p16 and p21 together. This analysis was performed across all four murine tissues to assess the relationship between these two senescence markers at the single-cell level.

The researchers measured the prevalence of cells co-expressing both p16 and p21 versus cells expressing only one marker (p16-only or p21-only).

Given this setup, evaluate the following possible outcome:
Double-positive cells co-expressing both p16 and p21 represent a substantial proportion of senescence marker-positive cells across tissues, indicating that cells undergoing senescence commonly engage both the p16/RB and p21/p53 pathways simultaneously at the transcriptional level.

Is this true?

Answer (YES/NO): NO